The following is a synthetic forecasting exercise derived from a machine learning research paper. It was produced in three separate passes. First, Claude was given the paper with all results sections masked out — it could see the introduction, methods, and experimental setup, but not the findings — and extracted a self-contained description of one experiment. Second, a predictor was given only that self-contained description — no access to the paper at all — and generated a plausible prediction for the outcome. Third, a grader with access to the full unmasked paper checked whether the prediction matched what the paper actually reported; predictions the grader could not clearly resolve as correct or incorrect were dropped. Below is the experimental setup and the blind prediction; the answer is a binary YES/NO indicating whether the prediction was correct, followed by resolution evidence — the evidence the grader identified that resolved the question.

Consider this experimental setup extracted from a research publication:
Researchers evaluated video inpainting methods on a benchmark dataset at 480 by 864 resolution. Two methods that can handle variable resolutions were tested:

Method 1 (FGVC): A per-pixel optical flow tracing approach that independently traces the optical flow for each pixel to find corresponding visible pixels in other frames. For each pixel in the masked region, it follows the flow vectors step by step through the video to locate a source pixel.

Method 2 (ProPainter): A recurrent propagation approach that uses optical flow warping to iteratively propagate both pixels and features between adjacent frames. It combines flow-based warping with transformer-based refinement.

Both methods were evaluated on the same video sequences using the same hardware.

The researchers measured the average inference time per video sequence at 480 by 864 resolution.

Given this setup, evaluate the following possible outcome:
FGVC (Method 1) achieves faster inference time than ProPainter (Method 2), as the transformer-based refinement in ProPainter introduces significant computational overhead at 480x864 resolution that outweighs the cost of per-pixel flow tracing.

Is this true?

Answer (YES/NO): NO